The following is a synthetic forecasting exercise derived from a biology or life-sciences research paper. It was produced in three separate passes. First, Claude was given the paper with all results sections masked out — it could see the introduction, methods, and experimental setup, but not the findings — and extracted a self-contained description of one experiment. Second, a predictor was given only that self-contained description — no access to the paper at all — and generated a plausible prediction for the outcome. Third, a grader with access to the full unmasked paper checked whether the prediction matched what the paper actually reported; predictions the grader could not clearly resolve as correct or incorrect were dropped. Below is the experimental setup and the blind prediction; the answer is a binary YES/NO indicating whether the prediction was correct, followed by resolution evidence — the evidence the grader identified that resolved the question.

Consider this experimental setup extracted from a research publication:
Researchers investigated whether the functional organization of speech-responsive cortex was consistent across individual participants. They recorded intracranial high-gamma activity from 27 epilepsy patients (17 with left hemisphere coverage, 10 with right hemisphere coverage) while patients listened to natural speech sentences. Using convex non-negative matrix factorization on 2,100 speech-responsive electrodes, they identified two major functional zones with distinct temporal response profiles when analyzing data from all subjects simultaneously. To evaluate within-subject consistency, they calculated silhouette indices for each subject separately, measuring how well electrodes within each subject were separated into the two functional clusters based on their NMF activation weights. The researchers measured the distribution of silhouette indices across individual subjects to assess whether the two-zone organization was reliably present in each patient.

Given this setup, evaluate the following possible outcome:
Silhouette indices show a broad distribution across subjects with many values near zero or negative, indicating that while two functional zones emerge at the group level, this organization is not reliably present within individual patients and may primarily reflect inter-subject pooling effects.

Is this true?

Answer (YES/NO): NO